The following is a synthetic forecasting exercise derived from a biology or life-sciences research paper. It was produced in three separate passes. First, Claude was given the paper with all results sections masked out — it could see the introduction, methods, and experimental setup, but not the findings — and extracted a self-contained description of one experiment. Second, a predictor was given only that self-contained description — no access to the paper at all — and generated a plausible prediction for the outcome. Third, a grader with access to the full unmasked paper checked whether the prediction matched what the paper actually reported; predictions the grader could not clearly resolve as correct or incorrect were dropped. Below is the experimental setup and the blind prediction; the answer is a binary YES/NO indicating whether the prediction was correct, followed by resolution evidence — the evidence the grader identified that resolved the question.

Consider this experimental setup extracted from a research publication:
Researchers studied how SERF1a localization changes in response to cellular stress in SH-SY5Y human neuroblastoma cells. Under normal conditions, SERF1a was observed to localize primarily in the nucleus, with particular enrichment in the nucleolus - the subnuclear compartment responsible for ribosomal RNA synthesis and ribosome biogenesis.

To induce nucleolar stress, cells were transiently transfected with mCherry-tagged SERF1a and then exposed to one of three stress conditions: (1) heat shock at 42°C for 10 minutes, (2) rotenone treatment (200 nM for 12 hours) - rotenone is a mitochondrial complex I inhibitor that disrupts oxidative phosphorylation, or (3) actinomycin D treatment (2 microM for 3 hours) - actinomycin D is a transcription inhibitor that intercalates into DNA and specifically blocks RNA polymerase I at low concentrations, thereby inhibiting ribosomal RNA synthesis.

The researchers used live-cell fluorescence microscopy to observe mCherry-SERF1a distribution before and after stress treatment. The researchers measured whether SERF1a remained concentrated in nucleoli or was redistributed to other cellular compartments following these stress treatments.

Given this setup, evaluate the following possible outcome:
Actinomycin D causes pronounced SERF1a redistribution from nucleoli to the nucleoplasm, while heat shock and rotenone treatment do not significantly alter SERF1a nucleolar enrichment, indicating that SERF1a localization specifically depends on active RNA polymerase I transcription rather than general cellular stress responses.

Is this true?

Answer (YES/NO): NO